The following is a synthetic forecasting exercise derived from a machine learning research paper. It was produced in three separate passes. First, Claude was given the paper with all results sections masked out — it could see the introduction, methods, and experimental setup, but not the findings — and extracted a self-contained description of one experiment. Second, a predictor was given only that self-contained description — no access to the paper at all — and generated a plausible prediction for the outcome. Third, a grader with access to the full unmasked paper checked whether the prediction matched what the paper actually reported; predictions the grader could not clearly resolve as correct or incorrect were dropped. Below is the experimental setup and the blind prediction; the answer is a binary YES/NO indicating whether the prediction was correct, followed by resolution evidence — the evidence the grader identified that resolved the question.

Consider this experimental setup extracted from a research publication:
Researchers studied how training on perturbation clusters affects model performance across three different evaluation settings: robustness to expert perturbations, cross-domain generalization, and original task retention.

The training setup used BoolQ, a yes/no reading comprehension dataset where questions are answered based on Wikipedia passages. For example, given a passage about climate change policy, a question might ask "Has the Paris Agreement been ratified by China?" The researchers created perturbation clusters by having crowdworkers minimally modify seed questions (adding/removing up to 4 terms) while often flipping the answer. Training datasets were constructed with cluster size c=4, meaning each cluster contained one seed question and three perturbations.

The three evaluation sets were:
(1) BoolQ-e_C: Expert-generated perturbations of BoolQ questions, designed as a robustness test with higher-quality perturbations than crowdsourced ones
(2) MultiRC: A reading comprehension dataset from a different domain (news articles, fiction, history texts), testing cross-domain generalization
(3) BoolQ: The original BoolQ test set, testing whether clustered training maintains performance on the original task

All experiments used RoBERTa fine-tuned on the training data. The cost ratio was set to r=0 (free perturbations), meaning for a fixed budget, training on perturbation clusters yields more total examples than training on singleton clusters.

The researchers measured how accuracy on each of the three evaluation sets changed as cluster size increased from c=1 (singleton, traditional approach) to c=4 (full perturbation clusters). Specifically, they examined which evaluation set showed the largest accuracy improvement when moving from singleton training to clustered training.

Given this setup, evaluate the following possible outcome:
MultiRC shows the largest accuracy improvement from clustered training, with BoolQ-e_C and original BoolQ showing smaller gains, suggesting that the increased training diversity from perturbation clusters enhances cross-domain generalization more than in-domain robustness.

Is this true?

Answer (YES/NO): NO